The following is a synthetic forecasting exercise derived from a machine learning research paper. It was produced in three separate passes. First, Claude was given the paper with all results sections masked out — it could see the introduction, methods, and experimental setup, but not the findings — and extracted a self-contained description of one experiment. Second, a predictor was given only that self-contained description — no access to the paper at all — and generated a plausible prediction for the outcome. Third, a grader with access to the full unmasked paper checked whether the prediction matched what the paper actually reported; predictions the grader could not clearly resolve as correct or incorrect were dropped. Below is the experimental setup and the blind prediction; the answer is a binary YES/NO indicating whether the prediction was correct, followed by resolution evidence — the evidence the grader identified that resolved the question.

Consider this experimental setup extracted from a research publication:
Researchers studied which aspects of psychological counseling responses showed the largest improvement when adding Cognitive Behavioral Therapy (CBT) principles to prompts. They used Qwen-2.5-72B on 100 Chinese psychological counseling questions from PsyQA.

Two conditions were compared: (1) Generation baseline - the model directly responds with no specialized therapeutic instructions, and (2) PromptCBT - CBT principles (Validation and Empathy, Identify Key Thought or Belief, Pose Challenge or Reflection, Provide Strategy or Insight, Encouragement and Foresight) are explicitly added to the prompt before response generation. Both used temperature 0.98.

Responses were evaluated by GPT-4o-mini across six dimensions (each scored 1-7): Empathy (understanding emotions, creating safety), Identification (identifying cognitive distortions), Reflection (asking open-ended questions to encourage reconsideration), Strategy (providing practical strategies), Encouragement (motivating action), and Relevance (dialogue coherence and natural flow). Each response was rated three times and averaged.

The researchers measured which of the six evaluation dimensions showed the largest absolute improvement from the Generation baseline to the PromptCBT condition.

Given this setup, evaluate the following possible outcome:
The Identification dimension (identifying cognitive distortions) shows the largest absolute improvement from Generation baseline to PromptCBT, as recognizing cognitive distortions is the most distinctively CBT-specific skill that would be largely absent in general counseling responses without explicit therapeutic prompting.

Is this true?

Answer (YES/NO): NO